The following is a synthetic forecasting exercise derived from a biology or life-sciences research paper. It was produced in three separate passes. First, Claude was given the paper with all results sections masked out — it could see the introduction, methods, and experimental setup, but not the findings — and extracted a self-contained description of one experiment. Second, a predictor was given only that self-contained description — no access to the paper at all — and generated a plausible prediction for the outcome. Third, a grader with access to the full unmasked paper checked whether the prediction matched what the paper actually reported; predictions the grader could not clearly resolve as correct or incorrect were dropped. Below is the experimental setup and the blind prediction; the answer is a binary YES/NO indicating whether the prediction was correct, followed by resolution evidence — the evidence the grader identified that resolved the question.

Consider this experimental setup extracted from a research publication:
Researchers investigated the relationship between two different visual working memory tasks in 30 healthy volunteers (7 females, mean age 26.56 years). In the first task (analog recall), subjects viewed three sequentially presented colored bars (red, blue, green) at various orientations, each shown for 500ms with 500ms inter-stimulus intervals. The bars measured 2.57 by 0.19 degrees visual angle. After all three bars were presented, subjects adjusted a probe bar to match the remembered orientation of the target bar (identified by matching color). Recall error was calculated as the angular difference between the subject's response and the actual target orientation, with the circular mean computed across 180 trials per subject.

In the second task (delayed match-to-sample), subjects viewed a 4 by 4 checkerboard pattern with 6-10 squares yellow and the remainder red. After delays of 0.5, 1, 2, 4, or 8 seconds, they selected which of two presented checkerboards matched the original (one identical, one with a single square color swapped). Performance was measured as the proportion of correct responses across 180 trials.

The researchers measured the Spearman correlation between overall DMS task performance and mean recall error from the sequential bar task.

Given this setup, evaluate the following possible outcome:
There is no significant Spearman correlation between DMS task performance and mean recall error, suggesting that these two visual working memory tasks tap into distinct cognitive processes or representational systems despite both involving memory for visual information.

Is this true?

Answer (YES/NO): NO